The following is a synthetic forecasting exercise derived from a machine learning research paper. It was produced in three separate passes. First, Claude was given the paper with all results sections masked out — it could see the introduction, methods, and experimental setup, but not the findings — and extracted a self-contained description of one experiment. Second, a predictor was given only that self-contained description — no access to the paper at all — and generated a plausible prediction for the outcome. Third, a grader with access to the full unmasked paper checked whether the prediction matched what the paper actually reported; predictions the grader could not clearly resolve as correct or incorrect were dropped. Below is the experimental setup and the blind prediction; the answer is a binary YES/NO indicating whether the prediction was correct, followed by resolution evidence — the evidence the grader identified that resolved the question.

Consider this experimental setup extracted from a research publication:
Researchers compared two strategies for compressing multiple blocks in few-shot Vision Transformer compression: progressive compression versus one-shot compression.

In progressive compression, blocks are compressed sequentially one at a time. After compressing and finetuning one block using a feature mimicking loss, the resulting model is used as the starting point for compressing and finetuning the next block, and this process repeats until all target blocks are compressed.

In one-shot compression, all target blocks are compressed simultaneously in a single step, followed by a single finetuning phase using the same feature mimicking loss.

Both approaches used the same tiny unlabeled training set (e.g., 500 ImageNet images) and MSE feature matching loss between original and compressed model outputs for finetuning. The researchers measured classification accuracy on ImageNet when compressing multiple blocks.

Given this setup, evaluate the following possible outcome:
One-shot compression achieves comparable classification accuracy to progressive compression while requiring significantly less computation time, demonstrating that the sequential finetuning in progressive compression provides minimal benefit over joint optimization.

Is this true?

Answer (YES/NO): NO